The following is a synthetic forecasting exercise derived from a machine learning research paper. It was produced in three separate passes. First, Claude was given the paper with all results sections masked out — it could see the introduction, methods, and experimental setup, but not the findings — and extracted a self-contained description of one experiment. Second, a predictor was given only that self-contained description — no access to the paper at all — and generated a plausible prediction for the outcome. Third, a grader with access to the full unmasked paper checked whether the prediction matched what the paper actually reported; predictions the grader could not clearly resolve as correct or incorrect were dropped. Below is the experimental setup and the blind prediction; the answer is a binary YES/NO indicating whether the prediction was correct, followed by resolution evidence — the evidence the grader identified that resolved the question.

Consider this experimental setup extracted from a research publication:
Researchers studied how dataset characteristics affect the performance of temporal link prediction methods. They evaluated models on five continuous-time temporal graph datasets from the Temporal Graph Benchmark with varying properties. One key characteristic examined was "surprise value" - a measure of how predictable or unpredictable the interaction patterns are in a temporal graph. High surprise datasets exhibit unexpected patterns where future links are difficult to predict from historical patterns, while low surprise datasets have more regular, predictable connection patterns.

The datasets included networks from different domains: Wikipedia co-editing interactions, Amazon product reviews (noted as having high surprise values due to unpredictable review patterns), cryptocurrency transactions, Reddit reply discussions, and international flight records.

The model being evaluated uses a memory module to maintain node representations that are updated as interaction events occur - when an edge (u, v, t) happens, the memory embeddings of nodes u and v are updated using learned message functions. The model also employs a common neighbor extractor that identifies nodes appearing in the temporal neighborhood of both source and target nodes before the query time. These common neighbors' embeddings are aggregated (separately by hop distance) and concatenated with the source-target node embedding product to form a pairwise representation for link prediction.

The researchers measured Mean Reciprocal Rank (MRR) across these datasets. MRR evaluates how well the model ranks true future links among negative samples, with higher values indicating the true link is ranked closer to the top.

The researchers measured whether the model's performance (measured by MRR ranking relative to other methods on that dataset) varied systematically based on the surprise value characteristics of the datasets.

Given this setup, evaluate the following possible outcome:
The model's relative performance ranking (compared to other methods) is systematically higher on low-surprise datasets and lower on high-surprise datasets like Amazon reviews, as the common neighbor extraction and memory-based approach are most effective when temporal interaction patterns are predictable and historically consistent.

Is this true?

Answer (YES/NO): YES